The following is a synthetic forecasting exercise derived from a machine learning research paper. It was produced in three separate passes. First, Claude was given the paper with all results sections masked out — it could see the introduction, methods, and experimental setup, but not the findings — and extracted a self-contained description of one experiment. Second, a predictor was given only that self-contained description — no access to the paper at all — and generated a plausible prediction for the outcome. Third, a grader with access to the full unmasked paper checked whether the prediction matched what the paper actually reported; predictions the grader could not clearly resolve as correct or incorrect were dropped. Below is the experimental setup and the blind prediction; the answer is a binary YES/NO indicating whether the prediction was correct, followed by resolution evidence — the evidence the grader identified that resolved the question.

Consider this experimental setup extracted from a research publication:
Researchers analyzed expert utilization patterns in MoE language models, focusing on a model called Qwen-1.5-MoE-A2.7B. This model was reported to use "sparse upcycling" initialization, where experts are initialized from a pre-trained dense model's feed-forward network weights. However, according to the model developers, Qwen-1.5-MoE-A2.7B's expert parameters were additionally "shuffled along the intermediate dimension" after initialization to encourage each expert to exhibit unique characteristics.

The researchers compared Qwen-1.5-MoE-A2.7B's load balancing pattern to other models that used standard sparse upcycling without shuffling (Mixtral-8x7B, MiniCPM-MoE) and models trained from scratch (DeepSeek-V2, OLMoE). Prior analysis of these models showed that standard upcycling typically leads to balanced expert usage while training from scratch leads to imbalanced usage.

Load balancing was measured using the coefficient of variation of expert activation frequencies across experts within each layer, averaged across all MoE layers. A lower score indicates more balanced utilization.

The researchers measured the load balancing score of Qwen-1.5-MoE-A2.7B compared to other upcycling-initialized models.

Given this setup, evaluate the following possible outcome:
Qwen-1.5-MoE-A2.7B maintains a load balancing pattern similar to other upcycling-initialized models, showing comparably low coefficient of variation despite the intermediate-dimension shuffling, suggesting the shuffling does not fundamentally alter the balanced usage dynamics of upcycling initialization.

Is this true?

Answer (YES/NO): NO